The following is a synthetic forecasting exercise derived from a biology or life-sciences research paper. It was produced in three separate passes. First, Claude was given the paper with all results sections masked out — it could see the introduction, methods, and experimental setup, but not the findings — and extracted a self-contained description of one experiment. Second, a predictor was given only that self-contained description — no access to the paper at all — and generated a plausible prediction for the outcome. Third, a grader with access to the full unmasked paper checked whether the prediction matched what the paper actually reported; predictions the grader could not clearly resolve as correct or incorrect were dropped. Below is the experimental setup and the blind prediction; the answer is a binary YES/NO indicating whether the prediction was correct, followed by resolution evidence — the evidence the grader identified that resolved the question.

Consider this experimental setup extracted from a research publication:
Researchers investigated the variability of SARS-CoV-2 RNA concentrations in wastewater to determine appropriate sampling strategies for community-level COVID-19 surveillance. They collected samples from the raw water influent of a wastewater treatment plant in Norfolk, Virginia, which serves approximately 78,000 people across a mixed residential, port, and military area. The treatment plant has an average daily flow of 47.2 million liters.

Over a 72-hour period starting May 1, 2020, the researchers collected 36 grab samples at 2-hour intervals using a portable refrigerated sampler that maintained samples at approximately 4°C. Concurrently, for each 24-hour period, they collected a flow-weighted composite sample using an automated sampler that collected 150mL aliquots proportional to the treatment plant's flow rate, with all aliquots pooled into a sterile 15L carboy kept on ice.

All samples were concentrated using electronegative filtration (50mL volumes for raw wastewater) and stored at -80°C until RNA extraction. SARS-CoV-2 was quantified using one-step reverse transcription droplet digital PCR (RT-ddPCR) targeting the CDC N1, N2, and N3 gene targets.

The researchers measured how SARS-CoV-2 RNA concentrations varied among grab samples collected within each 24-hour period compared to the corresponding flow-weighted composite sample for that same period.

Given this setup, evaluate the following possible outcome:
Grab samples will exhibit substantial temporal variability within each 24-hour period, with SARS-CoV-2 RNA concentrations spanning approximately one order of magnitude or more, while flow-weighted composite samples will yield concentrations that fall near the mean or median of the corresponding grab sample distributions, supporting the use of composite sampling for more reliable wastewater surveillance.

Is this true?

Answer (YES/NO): NO